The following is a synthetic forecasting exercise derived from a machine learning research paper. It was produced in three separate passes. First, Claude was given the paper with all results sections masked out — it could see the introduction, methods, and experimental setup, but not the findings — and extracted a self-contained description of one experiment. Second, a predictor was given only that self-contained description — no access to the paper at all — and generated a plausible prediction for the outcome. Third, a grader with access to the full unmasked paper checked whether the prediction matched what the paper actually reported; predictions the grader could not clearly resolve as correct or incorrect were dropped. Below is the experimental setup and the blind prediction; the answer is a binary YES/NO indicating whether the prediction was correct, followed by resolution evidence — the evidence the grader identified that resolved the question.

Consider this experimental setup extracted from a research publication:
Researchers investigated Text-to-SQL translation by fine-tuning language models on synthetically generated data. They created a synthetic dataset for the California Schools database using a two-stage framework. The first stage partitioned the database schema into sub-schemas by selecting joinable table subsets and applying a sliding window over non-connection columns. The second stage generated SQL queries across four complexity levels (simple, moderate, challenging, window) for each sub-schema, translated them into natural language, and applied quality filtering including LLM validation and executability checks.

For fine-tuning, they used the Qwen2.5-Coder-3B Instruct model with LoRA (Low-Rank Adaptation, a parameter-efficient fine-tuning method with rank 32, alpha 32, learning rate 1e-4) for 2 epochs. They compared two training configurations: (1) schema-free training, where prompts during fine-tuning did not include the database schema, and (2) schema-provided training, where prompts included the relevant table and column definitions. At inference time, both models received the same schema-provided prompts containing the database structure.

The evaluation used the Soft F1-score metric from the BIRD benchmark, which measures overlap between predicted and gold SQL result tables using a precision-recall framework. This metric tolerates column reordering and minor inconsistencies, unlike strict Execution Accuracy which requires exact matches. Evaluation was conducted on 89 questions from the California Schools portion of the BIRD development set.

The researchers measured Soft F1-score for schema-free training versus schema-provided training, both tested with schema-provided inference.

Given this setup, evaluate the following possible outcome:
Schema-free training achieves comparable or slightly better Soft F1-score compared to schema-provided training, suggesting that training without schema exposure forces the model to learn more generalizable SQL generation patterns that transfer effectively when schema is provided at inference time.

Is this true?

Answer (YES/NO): NO